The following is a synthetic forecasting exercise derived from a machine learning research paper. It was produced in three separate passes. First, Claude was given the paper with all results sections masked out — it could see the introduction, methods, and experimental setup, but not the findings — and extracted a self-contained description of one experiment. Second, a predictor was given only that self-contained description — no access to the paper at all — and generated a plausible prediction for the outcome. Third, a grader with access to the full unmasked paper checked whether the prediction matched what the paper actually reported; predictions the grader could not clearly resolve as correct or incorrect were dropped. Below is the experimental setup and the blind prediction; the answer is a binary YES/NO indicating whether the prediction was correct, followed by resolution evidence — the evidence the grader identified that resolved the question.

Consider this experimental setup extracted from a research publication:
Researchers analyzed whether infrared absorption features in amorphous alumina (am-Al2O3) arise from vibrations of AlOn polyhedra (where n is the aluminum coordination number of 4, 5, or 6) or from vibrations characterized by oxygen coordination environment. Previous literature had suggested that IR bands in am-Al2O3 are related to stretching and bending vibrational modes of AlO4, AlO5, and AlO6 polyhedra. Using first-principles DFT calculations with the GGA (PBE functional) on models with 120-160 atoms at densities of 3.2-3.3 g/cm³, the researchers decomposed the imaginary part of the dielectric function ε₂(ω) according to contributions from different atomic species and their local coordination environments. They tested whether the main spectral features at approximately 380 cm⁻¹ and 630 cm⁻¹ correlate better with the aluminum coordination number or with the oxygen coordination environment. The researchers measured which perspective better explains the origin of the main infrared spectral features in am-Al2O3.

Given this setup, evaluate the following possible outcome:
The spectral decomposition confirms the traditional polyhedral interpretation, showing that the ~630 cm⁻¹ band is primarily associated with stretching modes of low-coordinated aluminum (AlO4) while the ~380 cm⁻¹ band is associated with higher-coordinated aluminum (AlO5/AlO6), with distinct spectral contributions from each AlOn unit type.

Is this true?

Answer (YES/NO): NO